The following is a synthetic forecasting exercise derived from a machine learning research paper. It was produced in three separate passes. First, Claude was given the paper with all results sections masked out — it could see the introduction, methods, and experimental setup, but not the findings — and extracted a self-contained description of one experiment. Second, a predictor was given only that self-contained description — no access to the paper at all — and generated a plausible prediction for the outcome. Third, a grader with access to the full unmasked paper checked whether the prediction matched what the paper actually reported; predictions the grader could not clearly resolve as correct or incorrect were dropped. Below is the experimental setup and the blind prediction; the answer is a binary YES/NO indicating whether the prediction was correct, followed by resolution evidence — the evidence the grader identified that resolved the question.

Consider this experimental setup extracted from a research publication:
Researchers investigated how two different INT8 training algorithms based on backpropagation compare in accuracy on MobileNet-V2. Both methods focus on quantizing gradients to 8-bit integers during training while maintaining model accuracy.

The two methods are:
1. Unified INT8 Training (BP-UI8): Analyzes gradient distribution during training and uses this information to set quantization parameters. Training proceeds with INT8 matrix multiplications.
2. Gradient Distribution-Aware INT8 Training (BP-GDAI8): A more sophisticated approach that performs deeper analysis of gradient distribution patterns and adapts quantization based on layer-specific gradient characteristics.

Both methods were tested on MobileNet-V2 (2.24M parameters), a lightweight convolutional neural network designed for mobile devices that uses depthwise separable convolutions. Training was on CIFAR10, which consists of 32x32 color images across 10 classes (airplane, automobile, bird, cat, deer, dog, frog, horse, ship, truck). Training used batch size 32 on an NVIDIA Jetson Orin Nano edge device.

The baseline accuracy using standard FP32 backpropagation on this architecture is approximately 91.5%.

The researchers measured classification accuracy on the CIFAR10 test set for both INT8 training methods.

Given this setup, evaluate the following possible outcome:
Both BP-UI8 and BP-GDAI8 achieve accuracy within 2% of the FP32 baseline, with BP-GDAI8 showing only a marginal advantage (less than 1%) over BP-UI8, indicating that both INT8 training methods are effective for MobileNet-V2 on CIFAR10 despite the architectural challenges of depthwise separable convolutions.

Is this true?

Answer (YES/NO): NO